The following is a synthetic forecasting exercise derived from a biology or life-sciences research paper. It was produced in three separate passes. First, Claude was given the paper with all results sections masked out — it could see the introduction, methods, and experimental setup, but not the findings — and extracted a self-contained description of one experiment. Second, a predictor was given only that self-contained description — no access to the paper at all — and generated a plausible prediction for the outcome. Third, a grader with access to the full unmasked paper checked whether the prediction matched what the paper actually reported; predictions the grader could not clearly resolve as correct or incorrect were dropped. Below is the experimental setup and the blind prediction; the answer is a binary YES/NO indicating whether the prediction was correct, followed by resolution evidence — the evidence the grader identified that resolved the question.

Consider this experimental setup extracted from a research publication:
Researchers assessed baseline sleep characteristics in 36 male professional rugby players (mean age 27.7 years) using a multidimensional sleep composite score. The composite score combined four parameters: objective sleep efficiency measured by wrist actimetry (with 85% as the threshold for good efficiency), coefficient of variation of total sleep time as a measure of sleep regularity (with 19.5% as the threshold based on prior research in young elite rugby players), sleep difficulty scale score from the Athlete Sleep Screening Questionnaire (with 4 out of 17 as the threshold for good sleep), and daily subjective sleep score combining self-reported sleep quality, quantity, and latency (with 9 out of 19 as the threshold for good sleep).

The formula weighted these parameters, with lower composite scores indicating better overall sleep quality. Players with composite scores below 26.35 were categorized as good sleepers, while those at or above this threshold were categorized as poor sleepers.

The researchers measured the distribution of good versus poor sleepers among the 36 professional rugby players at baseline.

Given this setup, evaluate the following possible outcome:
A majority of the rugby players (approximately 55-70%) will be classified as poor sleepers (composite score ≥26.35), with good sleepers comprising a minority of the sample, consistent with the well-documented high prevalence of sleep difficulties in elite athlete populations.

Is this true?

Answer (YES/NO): YES